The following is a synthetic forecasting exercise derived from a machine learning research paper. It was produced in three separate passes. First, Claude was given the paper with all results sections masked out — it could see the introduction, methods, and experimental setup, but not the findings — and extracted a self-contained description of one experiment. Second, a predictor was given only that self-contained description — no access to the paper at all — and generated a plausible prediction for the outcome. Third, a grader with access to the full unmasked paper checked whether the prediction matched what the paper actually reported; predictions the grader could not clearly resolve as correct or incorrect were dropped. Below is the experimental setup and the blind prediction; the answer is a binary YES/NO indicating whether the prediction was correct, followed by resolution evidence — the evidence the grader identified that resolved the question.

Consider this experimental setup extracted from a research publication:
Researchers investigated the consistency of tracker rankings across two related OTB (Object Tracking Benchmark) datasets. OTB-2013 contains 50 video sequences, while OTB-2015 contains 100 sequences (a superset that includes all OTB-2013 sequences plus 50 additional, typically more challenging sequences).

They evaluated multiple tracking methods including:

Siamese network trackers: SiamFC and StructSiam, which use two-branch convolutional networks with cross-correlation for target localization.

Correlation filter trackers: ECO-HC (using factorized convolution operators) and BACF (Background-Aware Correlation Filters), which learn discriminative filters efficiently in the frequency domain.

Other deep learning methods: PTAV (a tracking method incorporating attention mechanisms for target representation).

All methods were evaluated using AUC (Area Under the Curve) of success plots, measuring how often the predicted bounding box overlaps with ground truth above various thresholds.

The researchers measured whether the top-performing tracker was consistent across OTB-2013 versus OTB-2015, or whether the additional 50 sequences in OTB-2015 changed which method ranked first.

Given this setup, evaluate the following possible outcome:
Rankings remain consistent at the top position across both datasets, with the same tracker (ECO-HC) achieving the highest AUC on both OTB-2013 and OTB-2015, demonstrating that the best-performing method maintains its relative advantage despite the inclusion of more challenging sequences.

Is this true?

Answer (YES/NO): NO